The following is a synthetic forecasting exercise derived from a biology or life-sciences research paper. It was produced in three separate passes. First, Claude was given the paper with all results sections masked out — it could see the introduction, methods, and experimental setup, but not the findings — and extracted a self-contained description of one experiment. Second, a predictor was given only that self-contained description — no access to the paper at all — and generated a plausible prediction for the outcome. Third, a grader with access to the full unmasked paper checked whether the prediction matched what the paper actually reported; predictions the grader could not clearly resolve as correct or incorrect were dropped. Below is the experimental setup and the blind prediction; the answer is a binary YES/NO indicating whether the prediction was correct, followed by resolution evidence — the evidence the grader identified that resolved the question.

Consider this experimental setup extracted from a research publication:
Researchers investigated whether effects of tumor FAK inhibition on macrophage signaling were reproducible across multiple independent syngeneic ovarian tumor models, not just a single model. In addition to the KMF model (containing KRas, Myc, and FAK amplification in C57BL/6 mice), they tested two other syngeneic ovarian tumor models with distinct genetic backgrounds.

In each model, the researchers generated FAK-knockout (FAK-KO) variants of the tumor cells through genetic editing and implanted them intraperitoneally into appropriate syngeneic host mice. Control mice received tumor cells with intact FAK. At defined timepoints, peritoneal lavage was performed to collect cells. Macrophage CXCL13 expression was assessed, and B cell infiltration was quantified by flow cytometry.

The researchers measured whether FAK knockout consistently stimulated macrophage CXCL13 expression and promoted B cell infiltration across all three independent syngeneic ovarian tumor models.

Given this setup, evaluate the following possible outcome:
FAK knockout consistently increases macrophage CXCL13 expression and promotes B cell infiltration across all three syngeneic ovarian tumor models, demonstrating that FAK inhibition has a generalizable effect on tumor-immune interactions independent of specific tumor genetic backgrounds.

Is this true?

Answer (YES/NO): YES